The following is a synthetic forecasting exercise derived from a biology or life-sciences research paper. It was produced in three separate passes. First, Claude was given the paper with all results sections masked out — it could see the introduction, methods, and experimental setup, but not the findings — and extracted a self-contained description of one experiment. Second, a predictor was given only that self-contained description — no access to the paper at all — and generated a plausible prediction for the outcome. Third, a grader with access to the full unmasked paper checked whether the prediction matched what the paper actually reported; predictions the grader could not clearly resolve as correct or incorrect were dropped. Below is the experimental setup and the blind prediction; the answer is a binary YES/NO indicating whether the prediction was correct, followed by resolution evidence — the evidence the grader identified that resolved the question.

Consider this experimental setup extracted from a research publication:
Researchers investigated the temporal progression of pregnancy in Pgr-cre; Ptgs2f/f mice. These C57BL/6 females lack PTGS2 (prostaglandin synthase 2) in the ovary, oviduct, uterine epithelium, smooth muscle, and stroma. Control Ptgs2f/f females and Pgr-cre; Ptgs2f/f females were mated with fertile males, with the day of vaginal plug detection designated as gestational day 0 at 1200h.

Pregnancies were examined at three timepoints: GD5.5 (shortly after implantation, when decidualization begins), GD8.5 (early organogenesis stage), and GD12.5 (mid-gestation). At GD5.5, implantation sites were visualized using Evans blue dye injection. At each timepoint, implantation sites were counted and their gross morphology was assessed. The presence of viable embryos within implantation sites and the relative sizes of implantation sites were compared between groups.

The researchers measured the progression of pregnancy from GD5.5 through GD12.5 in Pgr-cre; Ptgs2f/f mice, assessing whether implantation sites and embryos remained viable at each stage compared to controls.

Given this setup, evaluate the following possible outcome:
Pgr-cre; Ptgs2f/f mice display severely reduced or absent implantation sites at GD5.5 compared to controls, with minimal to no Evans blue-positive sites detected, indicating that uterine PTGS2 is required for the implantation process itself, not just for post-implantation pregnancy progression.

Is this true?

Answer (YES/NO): NO